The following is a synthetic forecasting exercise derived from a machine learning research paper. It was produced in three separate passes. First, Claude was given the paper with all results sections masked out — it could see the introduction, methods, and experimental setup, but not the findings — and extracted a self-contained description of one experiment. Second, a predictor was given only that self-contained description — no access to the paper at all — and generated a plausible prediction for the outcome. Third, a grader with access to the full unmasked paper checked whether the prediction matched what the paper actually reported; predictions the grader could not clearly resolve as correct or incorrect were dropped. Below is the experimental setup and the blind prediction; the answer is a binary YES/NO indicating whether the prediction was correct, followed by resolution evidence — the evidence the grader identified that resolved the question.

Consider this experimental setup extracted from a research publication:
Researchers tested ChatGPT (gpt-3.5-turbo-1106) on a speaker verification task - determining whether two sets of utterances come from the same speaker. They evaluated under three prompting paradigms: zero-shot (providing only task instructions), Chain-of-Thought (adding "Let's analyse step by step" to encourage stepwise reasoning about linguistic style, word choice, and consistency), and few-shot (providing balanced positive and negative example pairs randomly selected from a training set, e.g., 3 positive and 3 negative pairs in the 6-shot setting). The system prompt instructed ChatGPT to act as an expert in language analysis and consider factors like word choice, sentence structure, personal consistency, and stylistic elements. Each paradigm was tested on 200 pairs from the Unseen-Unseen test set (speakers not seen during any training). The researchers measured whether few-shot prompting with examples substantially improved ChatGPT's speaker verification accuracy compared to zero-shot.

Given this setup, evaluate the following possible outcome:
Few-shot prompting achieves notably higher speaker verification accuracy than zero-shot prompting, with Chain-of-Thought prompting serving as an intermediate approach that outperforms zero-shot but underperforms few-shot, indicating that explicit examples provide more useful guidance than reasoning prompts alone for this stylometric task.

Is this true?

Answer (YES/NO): NO